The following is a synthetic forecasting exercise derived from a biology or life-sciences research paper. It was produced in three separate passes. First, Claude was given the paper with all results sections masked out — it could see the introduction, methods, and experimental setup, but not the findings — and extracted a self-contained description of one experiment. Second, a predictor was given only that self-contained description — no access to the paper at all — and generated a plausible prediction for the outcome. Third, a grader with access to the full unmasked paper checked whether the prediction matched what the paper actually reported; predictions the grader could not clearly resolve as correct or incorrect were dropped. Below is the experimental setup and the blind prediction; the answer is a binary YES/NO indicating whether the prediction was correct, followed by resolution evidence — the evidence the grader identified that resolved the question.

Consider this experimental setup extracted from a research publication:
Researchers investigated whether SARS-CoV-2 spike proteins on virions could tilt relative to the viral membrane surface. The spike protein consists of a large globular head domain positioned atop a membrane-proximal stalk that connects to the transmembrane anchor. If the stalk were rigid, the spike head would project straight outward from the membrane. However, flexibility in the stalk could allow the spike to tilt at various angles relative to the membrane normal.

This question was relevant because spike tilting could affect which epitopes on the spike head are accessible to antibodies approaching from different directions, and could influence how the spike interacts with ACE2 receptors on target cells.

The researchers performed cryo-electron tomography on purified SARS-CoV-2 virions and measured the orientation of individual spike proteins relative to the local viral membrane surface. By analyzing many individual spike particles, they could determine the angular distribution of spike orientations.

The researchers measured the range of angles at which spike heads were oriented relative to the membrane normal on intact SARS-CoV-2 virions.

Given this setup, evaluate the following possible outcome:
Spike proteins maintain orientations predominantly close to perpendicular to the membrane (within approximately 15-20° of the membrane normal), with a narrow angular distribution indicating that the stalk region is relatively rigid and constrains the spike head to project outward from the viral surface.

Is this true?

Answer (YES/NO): NO